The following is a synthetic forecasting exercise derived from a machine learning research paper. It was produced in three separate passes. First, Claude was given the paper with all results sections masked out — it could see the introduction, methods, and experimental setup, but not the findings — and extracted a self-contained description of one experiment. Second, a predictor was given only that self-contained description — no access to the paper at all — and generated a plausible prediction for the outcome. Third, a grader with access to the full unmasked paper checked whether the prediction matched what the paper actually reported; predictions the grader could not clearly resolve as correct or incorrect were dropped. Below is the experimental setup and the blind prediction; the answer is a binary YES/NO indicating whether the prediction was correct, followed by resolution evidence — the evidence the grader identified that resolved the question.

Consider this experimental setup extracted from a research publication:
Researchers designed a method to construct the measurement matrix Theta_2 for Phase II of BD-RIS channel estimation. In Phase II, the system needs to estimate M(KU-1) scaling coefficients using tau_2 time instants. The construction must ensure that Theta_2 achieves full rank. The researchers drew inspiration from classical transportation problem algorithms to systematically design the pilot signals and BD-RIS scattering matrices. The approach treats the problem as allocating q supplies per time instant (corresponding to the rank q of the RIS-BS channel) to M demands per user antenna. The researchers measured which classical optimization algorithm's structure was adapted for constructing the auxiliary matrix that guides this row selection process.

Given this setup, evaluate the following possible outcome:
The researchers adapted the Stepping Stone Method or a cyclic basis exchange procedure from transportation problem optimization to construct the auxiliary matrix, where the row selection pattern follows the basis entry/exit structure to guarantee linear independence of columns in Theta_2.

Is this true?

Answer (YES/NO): NO